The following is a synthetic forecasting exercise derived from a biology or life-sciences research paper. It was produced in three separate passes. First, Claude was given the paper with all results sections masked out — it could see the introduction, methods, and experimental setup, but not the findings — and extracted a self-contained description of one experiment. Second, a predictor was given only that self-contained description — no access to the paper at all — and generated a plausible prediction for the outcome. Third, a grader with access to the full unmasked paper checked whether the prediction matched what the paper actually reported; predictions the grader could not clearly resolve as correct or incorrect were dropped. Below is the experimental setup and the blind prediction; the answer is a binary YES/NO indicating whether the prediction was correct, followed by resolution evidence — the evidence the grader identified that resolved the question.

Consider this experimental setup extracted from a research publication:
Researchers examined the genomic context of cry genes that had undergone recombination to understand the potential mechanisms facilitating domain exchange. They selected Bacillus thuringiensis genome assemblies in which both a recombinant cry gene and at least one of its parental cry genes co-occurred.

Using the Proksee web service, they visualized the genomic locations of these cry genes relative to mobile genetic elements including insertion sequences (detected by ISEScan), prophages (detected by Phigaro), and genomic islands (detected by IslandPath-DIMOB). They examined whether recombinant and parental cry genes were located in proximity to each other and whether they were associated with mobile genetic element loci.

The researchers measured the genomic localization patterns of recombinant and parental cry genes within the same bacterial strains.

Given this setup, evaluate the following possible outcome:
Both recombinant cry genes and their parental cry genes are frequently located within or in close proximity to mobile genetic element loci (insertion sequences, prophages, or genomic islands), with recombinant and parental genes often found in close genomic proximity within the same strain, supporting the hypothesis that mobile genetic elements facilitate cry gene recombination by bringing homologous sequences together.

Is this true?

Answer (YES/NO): NO